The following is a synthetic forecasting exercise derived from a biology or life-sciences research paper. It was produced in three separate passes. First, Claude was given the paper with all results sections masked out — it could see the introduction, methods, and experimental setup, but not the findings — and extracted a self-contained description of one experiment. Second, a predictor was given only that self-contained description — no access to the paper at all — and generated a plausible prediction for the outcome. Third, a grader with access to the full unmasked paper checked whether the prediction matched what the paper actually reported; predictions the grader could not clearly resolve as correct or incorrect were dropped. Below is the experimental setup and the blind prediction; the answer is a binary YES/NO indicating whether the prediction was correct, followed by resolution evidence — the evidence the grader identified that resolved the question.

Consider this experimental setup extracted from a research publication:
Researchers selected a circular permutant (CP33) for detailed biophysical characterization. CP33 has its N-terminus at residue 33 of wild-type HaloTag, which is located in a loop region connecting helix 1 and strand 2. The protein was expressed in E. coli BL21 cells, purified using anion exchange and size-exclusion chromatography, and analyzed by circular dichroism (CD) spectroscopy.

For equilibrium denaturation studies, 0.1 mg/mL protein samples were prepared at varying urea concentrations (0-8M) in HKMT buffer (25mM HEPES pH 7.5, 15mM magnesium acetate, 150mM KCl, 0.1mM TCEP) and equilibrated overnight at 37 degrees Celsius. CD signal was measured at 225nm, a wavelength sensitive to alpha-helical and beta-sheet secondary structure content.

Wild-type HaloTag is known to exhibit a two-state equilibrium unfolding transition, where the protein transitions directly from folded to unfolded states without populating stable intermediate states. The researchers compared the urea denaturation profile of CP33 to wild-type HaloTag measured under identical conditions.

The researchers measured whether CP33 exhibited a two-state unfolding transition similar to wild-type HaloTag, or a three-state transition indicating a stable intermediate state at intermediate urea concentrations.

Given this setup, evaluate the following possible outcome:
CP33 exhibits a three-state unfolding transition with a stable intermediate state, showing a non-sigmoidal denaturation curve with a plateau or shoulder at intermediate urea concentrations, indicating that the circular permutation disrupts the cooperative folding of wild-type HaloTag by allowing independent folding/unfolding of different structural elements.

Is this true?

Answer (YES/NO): YES